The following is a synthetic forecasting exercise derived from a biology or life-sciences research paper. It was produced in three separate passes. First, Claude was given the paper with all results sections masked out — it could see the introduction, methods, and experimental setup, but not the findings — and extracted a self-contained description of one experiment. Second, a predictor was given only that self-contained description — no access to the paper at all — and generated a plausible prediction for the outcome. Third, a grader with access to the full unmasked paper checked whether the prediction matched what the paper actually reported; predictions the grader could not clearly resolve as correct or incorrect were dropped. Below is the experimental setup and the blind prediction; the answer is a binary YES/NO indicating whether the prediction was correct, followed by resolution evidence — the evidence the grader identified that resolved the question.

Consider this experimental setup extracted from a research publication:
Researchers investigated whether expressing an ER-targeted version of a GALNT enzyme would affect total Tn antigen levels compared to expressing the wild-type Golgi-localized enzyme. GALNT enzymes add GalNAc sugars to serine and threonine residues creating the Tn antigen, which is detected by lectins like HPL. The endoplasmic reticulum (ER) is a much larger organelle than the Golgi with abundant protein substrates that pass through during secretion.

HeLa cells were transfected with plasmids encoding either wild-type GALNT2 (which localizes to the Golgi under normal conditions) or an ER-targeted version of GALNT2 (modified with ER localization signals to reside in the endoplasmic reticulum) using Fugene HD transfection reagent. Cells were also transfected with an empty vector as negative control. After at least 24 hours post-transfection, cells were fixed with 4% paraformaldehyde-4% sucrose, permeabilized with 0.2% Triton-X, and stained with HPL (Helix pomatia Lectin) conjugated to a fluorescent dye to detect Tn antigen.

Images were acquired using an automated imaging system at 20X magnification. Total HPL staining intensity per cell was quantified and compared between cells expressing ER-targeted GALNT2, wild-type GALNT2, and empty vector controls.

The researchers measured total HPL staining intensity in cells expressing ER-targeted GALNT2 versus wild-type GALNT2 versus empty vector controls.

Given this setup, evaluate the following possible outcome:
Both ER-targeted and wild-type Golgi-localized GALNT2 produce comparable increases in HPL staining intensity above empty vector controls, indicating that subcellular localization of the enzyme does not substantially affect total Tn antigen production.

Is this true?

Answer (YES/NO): NO